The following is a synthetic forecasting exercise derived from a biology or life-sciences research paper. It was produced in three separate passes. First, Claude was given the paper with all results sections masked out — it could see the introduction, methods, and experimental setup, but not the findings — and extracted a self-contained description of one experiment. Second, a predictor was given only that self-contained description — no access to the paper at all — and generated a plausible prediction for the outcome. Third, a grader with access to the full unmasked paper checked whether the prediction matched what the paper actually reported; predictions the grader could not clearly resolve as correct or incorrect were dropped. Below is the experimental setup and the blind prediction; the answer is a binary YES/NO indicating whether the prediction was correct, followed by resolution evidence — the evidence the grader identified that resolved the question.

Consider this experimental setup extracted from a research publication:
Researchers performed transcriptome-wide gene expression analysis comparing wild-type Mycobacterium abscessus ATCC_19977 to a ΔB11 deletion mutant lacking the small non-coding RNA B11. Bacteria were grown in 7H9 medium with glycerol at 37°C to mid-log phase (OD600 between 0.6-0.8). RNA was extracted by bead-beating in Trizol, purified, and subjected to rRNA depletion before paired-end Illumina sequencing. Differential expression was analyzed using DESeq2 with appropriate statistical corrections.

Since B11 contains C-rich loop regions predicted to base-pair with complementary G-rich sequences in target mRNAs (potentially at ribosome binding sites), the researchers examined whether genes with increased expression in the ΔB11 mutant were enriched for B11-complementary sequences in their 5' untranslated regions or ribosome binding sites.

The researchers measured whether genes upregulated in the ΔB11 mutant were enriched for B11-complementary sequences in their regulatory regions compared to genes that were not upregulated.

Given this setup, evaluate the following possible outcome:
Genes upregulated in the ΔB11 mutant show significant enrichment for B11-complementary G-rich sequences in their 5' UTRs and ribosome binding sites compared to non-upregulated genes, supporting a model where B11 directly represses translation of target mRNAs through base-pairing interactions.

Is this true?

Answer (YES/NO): YES